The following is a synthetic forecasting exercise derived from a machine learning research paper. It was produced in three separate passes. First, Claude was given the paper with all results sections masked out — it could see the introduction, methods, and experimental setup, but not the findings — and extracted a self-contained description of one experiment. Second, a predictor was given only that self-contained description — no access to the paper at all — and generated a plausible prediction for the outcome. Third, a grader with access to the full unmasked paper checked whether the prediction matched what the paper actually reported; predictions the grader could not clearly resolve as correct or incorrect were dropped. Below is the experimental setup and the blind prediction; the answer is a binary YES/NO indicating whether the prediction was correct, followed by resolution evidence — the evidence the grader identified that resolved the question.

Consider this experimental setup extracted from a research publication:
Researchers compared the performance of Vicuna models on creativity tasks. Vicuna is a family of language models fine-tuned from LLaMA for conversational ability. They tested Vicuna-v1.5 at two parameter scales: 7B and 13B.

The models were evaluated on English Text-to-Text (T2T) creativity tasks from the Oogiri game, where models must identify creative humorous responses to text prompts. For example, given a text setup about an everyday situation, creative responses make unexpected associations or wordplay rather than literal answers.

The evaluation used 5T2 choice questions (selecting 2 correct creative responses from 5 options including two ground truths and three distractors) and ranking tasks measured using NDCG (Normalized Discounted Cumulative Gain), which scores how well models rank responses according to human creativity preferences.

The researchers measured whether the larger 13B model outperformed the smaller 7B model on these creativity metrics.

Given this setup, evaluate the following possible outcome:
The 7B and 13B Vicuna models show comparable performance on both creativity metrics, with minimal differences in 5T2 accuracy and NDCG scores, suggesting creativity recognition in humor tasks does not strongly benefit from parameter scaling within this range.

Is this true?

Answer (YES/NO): YES